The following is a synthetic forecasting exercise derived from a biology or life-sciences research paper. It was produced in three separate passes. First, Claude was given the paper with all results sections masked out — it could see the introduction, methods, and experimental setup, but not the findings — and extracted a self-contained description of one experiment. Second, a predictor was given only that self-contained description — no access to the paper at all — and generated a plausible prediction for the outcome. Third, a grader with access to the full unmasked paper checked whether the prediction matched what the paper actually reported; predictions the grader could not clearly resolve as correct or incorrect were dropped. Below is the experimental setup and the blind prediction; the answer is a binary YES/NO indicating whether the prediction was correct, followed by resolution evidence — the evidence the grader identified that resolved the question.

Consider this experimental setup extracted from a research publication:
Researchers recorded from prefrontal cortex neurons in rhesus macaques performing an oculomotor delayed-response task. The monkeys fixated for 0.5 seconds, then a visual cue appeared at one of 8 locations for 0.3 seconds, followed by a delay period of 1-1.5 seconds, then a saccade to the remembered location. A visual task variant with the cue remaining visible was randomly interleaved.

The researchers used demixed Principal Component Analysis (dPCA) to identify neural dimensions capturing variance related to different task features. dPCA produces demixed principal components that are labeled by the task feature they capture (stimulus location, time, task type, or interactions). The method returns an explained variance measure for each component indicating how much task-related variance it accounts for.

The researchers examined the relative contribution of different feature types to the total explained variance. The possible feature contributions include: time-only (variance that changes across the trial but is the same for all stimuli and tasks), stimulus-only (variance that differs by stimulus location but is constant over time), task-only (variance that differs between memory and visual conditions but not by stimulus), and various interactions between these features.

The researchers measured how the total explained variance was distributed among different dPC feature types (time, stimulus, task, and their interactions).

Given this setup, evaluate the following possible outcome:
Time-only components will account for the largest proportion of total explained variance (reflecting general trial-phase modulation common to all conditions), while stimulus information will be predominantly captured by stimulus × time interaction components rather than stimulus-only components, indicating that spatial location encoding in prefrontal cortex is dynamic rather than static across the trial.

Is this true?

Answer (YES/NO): NO